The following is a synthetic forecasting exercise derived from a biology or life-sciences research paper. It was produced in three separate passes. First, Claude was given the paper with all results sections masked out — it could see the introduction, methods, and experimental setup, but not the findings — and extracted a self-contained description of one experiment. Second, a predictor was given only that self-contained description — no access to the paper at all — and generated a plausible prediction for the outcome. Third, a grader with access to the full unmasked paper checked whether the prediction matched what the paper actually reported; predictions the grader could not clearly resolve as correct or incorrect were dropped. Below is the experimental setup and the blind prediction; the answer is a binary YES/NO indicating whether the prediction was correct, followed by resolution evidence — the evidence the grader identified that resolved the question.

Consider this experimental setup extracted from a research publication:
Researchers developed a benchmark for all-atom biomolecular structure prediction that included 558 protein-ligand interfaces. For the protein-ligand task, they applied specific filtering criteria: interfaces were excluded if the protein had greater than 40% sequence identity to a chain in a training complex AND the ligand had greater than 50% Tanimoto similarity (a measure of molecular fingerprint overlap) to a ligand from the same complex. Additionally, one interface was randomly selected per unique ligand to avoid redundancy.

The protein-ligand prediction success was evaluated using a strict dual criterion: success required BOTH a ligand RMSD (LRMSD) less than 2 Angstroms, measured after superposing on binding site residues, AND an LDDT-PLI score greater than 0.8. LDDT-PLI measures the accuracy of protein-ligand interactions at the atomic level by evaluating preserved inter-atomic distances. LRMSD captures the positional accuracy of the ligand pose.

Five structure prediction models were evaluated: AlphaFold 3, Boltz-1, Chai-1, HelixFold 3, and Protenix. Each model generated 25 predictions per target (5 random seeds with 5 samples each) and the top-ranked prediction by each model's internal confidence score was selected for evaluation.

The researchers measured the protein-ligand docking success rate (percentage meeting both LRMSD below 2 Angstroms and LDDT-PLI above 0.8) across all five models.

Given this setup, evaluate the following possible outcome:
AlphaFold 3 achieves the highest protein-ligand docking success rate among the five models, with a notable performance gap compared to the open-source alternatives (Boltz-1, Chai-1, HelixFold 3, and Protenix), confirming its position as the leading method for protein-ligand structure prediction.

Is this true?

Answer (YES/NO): YES